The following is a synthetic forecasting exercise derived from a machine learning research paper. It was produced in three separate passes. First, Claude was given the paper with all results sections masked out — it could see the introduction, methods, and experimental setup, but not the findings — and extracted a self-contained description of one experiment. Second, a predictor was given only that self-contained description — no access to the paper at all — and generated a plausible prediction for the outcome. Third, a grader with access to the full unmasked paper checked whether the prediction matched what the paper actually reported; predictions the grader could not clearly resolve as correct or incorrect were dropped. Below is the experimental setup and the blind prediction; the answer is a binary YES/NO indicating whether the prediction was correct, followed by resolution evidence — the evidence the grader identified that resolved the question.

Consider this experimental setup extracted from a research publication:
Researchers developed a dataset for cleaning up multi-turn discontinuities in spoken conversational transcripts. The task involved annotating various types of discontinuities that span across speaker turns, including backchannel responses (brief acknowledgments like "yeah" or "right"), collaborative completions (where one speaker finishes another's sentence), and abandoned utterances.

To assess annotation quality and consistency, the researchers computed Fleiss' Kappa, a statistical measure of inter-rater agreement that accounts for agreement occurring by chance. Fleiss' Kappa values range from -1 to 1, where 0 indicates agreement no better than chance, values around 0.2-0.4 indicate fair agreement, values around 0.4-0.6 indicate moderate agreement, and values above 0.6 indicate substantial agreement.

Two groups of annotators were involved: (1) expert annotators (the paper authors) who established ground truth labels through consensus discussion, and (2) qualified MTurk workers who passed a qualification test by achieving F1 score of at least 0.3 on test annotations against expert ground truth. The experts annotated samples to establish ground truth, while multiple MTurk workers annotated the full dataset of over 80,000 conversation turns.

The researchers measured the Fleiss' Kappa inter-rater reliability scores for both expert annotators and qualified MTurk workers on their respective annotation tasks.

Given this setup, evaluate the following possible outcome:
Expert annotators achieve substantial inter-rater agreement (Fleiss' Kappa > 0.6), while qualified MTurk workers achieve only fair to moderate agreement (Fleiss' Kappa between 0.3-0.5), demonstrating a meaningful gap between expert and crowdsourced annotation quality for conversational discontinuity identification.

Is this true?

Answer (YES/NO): NO